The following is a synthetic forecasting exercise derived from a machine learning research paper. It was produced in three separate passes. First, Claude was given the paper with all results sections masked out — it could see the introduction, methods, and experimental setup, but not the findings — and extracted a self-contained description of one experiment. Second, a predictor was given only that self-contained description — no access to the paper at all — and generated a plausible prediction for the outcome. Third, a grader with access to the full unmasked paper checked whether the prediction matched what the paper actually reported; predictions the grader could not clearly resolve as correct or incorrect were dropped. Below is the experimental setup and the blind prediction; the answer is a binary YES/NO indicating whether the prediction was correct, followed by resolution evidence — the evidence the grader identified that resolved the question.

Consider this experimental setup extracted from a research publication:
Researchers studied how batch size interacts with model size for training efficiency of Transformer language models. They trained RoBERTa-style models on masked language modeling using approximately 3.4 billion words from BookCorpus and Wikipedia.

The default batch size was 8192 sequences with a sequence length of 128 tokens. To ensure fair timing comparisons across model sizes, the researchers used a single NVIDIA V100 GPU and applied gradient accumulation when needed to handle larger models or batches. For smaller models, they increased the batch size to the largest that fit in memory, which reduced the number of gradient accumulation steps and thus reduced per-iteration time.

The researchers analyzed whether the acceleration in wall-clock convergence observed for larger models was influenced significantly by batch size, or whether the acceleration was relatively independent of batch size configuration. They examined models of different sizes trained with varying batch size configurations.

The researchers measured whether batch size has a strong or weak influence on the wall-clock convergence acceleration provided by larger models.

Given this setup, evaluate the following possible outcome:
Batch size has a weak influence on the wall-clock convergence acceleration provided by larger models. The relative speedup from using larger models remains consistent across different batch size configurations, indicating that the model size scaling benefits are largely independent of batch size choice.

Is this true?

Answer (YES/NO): YES